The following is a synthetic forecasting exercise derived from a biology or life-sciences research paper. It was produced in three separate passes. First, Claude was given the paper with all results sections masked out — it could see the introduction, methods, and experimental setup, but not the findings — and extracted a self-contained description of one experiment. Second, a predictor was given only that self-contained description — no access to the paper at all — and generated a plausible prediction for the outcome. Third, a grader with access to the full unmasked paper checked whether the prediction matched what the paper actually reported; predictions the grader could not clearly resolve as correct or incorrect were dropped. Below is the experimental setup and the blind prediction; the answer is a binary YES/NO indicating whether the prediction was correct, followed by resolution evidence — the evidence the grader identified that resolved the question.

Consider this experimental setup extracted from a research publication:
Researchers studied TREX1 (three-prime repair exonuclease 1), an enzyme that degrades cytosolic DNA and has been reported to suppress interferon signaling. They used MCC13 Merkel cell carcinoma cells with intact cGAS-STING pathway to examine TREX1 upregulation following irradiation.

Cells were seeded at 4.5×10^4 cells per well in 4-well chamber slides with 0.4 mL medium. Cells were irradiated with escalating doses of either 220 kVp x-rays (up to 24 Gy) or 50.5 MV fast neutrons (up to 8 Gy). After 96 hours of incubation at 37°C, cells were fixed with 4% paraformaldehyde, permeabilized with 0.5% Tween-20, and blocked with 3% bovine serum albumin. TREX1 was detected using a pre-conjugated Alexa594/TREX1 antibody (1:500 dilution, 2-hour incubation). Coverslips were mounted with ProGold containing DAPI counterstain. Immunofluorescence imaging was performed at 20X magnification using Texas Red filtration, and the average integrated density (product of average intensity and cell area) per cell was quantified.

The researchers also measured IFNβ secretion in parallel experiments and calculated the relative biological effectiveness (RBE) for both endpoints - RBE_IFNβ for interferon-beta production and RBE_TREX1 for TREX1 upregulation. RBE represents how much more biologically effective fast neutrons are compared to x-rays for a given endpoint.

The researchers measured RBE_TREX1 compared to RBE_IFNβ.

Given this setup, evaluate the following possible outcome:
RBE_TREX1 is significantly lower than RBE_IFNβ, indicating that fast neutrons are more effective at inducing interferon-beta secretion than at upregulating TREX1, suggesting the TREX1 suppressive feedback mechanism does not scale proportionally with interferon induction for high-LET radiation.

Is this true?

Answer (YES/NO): NO